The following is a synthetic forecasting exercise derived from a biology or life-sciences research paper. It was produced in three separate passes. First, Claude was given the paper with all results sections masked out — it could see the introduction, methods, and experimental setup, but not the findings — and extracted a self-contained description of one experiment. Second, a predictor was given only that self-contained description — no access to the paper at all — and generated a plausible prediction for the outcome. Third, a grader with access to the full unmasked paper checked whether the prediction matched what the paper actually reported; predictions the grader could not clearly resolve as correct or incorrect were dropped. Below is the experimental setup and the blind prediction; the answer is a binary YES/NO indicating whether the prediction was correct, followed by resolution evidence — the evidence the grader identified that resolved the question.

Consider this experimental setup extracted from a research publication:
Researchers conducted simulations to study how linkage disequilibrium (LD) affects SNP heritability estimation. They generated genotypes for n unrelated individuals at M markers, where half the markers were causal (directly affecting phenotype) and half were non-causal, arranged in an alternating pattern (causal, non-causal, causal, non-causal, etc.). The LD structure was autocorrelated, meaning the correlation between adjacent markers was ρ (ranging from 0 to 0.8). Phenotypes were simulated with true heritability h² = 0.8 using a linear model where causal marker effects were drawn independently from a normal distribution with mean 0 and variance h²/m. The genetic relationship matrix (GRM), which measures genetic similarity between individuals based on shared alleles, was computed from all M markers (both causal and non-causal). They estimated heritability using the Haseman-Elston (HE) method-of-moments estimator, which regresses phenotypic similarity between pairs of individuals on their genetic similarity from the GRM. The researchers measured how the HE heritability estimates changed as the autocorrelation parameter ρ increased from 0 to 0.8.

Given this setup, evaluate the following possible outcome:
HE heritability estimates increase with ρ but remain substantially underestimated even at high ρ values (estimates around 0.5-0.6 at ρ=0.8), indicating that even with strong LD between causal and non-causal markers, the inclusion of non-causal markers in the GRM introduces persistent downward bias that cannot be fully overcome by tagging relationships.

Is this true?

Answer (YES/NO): NO